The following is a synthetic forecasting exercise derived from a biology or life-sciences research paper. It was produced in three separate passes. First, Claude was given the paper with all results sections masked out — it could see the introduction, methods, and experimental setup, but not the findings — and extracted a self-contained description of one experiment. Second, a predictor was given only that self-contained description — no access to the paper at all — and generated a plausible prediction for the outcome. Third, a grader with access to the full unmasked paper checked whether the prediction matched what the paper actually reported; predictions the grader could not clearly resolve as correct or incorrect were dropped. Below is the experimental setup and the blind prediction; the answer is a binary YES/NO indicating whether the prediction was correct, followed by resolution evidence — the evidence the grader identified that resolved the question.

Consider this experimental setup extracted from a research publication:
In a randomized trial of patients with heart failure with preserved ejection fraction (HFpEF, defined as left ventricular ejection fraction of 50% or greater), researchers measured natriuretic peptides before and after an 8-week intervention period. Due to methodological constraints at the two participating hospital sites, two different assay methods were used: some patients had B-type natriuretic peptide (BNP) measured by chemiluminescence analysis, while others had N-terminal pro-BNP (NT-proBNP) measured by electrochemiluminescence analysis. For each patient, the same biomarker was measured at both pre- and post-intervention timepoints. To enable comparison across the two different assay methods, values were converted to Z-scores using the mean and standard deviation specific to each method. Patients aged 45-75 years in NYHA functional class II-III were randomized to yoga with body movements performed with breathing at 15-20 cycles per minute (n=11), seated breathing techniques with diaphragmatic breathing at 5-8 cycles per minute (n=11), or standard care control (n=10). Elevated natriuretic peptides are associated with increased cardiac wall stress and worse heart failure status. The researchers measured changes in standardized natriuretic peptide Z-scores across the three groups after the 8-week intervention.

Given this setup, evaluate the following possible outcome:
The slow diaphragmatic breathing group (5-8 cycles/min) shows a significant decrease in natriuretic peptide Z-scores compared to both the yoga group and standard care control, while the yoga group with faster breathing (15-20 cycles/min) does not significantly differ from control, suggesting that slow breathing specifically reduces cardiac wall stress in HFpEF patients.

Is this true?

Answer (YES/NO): NO